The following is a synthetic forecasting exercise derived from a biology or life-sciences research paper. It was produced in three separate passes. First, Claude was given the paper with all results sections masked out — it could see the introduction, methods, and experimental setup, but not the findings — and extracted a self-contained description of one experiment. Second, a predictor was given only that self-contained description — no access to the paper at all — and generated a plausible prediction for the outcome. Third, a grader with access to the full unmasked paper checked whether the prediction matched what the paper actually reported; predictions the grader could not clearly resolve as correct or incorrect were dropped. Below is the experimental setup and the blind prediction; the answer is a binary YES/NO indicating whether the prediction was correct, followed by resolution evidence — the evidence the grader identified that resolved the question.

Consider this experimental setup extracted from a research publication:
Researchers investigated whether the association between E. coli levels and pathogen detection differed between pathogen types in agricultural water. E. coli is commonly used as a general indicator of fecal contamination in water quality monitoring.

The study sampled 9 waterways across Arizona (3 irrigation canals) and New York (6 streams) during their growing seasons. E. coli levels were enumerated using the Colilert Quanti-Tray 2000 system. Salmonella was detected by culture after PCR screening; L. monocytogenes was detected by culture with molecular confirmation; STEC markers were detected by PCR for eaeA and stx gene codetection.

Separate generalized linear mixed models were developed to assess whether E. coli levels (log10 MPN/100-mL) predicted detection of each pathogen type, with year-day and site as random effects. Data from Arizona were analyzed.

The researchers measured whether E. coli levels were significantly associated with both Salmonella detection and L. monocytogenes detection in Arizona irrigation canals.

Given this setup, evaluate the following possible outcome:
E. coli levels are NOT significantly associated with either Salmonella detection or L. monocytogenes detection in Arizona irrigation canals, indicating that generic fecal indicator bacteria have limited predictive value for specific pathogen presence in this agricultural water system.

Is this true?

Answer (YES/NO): NO